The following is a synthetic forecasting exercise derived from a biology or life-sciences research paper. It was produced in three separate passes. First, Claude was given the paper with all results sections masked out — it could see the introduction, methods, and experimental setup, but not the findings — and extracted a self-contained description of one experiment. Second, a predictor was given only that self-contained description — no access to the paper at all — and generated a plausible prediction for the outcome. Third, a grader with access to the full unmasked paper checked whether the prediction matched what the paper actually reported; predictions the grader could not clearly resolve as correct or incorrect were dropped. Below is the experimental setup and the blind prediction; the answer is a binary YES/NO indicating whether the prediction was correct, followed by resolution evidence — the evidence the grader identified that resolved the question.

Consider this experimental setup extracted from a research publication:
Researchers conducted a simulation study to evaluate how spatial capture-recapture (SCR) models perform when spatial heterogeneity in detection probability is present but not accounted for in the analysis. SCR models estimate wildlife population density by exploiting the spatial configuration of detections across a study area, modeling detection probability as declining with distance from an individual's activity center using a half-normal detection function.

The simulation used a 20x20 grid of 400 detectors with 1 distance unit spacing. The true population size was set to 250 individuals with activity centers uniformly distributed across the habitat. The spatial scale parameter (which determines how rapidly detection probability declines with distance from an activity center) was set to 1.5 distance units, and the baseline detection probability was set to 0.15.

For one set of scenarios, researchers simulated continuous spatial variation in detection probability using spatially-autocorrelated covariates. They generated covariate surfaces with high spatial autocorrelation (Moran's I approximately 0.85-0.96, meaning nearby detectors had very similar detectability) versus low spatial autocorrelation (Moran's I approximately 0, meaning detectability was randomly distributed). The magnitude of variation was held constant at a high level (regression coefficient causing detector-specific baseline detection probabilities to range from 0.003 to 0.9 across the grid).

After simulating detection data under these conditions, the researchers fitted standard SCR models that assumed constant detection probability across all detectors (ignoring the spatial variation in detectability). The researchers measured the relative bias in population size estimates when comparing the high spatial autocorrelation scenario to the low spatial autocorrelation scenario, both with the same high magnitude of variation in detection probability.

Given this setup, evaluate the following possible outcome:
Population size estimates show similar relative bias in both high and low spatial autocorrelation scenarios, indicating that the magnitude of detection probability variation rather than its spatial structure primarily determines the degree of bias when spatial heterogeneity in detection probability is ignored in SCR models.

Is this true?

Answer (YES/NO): NO